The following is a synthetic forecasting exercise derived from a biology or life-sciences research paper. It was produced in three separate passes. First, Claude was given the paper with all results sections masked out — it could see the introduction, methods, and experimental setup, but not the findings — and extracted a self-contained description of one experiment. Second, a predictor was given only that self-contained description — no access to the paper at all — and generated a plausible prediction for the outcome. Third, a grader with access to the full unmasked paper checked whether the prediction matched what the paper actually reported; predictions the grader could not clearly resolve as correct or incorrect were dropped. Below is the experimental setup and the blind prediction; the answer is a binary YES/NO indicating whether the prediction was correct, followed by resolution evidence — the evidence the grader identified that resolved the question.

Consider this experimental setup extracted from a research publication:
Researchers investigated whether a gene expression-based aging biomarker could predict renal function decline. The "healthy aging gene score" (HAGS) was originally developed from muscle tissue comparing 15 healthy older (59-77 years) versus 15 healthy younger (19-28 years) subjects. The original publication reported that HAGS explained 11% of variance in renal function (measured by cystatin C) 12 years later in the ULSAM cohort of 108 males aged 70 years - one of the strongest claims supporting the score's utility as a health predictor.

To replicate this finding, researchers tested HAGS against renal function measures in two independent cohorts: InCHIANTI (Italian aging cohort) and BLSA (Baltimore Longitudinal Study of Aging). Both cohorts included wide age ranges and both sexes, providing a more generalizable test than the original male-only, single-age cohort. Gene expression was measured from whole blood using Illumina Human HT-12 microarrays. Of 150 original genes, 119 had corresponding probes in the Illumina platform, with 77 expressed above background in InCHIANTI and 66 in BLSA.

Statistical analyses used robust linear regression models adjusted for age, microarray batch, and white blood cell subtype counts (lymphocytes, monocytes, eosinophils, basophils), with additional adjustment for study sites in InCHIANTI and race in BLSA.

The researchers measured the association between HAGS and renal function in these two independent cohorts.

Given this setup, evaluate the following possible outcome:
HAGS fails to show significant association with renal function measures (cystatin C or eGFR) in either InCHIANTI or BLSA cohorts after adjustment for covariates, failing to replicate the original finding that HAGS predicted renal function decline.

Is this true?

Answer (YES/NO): NO